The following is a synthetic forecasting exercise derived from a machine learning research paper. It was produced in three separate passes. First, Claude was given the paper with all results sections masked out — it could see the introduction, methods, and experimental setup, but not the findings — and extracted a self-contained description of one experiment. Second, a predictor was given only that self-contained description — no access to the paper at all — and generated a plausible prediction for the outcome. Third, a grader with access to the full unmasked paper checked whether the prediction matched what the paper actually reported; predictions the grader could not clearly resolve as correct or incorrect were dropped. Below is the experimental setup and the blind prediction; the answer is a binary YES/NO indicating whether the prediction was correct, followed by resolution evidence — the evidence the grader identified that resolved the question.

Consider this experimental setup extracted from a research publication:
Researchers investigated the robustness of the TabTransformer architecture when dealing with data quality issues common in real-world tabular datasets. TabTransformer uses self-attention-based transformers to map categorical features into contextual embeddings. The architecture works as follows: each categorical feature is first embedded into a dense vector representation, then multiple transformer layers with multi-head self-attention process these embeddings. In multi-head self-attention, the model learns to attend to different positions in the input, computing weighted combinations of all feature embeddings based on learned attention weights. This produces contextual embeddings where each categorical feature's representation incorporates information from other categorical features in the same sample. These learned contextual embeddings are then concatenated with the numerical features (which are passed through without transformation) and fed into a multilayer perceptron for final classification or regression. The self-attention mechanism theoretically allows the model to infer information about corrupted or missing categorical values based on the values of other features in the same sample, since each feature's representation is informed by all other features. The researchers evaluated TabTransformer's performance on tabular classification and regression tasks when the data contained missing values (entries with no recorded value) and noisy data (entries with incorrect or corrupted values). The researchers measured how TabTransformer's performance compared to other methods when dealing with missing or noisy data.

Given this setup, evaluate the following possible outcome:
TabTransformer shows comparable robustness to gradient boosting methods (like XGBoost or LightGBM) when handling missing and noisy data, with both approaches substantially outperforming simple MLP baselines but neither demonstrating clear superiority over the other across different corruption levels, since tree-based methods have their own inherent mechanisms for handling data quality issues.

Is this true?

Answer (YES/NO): NO